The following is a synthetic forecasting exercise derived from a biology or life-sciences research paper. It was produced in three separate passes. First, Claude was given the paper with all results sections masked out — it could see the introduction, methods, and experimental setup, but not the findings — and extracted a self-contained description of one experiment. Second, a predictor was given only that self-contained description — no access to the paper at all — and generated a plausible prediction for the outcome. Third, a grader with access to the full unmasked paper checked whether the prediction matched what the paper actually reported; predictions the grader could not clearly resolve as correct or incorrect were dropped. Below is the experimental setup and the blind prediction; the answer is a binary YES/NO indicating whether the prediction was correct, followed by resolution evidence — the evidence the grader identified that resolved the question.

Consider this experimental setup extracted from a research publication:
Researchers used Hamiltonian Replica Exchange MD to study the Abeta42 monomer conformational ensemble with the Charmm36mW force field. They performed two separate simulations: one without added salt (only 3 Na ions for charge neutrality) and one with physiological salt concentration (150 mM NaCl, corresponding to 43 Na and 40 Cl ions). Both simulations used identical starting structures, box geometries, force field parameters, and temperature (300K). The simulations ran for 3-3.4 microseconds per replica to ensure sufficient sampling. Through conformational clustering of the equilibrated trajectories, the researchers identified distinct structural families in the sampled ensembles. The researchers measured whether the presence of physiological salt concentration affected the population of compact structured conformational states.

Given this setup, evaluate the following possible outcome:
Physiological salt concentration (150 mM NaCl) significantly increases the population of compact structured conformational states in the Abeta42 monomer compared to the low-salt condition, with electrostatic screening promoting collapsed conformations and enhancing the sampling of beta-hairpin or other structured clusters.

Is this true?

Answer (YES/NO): NO